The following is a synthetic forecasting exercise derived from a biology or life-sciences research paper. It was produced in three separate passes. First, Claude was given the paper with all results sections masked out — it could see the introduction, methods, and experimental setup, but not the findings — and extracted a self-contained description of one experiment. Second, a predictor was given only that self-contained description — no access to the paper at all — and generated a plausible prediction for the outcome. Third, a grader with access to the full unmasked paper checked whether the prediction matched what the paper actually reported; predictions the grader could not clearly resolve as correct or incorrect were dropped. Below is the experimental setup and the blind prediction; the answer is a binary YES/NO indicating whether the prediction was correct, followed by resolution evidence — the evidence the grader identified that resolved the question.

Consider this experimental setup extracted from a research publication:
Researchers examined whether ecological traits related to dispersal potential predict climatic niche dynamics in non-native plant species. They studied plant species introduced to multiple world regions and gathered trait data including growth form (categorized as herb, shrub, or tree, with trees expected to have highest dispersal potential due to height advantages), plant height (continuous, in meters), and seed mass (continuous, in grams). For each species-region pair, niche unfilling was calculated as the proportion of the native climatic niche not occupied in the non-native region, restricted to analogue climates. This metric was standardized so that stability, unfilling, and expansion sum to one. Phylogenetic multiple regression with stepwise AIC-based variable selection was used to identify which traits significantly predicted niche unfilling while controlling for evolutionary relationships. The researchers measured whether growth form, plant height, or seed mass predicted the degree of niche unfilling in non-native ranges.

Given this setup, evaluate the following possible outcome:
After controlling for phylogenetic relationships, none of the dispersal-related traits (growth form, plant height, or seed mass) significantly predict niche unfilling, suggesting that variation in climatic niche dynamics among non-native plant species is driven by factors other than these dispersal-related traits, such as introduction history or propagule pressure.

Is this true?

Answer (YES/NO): YES